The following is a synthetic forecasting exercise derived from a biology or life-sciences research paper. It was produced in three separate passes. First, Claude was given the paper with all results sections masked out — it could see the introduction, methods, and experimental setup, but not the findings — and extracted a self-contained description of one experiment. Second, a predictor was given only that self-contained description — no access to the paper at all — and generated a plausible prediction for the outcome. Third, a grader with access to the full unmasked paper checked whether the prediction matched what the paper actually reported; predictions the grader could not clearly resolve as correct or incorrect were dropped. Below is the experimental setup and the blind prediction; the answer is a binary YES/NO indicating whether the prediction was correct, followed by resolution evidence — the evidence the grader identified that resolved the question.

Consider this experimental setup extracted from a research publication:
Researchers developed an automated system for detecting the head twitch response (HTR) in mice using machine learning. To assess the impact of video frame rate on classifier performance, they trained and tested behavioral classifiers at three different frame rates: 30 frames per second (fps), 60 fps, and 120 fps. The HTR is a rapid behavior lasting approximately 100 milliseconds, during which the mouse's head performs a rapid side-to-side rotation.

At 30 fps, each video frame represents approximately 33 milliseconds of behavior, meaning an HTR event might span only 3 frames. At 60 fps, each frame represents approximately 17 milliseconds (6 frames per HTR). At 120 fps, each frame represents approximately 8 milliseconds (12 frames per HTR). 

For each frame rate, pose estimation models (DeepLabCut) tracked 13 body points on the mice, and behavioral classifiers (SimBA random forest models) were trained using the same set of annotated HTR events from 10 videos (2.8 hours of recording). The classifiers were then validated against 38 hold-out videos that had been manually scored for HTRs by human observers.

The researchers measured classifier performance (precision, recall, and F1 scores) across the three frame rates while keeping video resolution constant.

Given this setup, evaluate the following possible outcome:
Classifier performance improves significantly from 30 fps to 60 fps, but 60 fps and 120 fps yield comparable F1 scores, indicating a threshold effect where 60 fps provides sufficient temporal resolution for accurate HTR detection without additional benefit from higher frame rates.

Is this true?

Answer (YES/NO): NO